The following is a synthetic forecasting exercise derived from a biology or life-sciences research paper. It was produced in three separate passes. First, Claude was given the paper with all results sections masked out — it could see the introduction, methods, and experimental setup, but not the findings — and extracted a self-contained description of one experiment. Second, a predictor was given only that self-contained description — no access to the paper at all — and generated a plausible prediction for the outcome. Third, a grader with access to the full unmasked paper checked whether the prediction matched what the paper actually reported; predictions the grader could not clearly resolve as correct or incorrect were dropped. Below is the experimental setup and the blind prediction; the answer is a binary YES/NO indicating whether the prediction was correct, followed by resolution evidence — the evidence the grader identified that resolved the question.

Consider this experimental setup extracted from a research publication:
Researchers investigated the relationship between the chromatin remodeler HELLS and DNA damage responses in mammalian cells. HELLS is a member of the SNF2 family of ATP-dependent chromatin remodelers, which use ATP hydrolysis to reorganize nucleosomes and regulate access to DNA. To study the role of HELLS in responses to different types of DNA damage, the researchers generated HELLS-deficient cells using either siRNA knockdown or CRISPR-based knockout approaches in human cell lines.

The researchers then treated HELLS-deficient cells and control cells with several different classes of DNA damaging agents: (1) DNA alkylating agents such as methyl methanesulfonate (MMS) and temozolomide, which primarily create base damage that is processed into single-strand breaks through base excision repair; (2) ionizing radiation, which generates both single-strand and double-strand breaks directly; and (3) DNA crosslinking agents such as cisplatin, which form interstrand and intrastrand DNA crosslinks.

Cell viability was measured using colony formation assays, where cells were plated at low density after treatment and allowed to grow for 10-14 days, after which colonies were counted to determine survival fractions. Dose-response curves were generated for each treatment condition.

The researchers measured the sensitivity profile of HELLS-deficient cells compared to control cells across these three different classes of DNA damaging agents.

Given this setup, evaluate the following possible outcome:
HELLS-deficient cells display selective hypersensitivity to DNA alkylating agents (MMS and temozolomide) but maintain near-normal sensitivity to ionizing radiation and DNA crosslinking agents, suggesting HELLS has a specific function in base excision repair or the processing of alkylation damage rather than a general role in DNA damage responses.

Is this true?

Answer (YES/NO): YES